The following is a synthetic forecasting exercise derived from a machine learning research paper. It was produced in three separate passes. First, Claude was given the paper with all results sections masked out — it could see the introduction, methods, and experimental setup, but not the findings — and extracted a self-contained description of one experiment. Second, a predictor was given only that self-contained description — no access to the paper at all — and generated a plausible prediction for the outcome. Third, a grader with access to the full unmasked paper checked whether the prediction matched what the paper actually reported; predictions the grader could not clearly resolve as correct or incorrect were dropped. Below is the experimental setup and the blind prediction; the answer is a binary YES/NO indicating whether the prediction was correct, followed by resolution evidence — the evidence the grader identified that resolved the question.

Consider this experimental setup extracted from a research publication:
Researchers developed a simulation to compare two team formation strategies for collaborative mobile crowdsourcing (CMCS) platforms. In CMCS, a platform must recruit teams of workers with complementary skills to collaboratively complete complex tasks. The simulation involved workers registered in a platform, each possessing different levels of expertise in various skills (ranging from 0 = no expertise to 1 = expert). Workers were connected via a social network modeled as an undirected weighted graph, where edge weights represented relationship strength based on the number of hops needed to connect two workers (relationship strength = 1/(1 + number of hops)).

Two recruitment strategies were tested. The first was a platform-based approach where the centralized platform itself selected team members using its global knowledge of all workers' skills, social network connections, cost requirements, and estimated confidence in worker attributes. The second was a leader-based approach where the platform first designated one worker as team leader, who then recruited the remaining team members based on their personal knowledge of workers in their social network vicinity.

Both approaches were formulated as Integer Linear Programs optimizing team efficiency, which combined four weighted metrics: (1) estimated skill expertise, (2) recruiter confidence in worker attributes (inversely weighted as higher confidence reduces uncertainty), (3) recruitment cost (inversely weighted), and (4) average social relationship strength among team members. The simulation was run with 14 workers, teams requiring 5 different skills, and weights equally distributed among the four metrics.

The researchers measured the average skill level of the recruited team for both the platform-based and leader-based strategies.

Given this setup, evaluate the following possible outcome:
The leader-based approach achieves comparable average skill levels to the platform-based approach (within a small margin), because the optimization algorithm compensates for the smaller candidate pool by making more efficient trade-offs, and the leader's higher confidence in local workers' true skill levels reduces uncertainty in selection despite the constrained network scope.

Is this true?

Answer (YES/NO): NO